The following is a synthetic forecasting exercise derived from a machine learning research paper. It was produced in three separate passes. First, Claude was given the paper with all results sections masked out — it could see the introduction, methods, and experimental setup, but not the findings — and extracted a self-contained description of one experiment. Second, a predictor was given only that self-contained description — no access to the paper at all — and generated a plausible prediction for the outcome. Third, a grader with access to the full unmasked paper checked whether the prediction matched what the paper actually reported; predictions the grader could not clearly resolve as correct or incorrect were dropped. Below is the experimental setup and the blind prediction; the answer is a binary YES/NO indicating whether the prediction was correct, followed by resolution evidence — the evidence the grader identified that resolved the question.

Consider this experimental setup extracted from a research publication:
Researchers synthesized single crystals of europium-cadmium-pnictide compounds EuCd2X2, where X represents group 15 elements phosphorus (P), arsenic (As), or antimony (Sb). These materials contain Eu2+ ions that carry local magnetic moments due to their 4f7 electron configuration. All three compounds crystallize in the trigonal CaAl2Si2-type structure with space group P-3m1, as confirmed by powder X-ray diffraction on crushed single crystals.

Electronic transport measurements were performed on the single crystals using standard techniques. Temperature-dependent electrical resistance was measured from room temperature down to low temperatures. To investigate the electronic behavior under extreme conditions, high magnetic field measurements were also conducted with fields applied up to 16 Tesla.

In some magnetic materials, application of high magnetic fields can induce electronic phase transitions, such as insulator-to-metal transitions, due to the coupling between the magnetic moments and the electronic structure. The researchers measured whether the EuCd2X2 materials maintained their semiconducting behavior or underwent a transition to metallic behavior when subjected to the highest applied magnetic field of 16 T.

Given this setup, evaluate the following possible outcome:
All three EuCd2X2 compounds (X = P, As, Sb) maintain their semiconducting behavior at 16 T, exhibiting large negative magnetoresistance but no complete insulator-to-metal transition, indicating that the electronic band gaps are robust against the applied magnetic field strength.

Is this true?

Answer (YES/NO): YES